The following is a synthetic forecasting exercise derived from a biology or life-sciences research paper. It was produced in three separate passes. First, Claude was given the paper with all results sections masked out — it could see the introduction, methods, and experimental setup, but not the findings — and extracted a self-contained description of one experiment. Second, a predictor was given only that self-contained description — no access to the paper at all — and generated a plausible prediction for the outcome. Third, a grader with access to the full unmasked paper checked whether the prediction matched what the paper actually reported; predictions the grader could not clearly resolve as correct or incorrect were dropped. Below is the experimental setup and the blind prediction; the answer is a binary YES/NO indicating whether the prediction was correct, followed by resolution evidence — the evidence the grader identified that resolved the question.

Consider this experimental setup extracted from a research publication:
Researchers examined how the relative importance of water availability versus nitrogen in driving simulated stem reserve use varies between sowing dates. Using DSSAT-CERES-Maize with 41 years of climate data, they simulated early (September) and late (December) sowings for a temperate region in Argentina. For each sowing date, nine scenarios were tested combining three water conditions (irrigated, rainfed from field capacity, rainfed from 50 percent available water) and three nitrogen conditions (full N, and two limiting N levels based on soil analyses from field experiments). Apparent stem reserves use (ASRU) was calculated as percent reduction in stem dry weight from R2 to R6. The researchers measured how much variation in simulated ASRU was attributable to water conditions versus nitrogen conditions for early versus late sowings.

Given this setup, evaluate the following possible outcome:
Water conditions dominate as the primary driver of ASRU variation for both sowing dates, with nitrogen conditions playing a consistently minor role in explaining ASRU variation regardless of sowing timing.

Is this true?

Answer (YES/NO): NO